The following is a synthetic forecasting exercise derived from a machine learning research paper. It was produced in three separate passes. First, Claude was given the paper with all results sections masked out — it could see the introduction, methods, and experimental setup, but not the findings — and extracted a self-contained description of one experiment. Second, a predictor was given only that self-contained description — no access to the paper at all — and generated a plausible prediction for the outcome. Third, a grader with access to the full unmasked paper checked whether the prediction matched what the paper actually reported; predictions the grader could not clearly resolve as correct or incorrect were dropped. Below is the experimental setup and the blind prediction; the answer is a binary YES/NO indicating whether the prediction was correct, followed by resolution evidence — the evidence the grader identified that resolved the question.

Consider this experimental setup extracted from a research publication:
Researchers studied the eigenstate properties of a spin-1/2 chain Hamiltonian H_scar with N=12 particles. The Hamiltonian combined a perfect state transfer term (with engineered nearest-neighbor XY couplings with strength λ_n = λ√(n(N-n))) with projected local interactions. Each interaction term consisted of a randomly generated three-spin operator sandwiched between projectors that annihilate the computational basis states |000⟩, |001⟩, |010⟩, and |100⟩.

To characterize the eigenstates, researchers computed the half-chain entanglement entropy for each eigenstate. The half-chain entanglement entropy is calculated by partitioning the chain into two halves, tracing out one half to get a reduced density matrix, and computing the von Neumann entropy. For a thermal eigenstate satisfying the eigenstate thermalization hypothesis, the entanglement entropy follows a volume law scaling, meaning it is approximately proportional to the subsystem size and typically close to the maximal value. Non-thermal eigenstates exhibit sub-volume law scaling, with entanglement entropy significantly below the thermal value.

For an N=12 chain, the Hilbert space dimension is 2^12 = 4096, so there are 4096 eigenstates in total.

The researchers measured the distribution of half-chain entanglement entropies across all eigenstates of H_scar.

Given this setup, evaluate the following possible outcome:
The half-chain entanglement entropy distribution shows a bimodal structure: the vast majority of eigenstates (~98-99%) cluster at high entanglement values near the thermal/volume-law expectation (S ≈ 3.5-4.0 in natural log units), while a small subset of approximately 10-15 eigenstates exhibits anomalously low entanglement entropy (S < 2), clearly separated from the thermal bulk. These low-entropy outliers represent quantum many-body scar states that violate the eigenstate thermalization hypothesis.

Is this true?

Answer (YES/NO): YES